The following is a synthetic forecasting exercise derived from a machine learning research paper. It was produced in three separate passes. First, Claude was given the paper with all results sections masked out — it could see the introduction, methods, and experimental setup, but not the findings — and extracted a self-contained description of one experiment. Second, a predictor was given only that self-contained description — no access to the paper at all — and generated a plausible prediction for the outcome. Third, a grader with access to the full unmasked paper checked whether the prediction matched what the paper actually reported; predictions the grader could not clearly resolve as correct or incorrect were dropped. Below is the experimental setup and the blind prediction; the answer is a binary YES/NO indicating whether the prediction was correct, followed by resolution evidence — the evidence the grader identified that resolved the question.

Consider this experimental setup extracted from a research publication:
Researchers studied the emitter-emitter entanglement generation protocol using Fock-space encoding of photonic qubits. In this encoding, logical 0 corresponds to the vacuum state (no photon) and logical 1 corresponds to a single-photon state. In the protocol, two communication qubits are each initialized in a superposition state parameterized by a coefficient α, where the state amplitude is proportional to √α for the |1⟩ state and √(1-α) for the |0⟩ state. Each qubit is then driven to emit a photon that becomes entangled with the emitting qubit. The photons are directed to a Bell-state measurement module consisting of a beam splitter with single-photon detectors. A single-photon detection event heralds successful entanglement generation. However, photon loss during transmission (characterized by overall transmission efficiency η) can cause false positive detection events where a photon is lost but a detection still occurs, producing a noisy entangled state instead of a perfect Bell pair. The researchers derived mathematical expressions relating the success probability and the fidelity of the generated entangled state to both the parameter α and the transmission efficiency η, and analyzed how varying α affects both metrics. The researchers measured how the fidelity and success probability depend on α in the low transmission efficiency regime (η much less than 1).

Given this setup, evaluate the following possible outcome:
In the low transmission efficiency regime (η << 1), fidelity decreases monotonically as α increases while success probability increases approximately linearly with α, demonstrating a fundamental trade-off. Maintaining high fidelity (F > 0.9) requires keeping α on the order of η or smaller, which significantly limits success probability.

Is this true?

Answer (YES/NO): NO